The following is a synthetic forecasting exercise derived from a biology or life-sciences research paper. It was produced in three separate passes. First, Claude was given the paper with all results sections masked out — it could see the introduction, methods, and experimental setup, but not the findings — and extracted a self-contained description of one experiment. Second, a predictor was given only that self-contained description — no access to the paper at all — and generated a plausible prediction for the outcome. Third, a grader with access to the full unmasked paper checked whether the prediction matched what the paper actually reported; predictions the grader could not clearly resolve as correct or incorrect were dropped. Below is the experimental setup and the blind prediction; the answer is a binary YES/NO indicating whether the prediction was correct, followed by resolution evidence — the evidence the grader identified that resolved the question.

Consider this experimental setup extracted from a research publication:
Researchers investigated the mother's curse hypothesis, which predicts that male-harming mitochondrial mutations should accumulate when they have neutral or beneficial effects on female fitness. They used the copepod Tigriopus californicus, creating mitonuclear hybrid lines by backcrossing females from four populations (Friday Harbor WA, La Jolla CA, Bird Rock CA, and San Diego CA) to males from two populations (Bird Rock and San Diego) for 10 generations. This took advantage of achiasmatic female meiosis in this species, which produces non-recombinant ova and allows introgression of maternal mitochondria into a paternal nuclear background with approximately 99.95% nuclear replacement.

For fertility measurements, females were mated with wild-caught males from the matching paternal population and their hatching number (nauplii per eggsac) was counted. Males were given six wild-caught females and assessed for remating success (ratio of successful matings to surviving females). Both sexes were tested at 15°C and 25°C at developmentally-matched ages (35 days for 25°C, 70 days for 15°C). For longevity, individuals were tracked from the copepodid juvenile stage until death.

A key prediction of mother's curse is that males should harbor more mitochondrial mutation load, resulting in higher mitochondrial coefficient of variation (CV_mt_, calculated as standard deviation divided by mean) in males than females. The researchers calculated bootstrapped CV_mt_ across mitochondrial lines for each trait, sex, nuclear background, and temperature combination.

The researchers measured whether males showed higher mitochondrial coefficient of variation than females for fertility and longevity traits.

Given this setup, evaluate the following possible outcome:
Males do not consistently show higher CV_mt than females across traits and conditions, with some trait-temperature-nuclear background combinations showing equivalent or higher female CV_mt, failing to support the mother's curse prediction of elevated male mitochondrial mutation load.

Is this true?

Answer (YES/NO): YES